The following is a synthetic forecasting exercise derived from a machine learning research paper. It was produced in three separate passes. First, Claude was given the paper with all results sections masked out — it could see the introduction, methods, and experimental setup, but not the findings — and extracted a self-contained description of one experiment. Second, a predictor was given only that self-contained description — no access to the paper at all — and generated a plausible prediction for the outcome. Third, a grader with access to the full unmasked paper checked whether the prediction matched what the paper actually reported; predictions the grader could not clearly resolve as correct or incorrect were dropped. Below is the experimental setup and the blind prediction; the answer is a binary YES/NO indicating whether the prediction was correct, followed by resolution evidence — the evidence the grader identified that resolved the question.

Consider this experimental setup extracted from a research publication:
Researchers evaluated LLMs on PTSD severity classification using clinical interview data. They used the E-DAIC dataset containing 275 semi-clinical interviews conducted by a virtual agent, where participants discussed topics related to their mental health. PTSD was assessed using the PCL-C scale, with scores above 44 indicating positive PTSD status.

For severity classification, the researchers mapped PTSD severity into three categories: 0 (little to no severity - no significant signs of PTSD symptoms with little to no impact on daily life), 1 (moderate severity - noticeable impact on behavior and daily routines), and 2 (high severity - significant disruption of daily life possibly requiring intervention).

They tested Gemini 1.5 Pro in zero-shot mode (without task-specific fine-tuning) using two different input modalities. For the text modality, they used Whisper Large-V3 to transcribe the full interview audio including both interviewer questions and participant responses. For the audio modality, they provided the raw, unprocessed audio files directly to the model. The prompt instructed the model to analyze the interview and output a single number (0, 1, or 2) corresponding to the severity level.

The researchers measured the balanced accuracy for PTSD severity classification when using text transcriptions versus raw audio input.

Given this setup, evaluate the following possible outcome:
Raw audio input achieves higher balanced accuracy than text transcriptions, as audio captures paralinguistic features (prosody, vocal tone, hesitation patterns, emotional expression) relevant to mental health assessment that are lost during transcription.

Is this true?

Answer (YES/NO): NO